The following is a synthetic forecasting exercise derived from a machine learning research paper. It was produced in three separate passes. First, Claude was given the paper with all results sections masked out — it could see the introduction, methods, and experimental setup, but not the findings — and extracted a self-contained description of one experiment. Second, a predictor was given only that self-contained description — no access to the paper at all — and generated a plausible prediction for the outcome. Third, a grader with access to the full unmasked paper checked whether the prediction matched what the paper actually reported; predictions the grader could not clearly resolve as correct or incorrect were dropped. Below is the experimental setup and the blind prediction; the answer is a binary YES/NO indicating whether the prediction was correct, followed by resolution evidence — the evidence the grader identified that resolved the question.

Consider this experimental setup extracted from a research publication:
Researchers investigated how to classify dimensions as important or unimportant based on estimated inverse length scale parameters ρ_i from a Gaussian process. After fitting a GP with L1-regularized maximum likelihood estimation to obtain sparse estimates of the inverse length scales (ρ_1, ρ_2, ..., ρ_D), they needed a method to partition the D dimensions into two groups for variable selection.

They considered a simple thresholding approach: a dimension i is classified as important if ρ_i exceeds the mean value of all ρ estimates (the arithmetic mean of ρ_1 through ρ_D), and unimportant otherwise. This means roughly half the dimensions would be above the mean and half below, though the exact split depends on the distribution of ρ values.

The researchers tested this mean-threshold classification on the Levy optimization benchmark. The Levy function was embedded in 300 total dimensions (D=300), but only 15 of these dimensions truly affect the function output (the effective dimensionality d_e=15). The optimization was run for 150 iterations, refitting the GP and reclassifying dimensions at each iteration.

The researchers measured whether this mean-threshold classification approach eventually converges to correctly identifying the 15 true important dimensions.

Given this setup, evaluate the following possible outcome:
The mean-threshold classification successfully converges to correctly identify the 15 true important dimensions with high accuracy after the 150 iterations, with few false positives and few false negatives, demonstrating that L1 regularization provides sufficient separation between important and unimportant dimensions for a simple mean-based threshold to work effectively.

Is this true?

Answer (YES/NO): NO